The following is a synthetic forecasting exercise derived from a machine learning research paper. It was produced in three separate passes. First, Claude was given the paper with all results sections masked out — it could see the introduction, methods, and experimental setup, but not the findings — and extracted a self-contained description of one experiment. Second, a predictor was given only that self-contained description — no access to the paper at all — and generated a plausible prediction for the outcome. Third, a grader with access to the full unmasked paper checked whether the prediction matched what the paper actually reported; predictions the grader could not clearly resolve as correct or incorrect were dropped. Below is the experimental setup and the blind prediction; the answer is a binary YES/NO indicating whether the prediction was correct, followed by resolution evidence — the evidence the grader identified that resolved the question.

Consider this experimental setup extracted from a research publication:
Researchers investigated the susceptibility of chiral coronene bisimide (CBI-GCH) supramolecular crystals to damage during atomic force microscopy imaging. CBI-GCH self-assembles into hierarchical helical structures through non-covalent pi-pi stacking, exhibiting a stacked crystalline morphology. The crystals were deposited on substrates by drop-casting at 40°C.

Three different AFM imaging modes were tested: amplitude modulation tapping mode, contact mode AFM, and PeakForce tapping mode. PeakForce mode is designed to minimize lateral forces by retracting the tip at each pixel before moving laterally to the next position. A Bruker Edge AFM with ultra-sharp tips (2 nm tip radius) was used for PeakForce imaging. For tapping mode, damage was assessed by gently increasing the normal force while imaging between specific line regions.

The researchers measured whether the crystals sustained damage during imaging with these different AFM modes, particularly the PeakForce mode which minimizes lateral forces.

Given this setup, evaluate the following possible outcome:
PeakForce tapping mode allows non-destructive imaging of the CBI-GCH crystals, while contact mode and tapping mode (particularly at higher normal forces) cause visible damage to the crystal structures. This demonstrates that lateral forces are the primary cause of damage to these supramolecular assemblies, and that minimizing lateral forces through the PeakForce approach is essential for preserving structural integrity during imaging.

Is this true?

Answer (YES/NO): NO